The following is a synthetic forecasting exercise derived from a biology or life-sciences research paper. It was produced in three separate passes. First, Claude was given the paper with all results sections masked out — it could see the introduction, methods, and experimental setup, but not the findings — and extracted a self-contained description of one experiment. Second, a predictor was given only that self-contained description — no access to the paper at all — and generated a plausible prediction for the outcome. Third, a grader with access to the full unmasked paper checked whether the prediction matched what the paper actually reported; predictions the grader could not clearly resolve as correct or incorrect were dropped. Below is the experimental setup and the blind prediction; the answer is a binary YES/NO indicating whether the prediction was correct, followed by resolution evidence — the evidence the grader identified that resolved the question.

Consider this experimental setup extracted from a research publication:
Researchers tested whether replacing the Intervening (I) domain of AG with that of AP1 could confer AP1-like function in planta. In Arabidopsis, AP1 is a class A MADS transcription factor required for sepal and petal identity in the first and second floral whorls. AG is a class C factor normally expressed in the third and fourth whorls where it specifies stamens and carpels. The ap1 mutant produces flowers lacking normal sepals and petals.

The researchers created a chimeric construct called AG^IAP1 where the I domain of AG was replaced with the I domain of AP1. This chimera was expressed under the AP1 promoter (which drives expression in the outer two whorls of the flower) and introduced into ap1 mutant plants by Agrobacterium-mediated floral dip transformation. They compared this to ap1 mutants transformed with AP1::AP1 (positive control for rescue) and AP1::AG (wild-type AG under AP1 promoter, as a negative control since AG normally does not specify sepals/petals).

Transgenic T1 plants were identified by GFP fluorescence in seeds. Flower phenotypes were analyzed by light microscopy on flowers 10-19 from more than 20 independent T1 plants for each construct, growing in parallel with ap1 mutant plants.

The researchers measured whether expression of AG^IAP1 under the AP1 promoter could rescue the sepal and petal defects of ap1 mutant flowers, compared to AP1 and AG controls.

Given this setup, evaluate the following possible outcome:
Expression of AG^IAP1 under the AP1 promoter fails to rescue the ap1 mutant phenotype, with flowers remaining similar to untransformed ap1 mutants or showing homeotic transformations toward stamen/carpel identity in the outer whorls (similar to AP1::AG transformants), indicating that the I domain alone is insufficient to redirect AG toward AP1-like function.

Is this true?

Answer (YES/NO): NO